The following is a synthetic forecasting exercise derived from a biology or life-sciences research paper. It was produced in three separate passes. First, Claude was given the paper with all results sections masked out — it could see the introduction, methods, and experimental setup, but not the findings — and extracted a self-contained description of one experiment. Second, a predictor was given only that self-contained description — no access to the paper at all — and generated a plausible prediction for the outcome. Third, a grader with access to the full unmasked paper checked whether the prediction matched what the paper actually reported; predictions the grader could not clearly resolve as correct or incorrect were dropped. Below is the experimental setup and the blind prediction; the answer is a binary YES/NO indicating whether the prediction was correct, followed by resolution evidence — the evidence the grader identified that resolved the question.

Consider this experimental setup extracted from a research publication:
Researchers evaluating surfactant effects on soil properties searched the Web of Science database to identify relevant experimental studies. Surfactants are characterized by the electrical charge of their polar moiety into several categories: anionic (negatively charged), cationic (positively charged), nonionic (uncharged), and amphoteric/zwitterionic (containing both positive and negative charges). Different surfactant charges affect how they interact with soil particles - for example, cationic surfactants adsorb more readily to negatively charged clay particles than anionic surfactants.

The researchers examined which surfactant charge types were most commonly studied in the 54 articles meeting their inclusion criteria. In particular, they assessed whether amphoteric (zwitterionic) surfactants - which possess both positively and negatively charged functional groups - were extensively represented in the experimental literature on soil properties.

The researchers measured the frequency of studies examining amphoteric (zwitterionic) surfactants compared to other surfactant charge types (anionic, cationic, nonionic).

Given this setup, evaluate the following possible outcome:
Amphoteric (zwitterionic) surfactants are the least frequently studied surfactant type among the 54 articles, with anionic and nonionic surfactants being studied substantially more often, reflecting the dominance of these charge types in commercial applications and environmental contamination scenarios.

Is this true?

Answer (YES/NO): YES